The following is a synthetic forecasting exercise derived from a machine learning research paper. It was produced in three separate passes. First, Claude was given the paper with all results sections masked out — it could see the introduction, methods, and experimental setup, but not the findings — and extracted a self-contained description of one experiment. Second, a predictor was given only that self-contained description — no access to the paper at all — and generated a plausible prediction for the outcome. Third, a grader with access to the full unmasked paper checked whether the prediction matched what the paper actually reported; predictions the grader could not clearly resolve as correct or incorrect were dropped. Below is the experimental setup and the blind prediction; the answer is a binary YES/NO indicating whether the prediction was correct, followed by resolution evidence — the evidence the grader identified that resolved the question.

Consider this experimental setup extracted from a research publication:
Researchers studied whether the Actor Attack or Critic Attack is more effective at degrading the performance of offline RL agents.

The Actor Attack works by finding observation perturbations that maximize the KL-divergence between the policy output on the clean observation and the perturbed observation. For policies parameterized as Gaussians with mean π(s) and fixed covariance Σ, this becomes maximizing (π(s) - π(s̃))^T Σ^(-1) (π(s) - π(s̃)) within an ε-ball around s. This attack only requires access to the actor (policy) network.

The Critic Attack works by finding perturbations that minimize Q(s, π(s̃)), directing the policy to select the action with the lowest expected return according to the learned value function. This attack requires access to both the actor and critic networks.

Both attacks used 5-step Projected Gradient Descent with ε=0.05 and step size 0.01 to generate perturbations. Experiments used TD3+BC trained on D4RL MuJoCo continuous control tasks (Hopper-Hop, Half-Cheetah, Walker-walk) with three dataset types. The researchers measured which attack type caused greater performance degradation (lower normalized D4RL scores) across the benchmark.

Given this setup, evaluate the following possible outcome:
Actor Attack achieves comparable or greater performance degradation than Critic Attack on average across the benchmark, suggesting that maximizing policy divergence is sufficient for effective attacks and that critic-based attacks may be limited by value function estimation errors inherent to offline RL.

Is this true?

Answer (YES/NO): NO